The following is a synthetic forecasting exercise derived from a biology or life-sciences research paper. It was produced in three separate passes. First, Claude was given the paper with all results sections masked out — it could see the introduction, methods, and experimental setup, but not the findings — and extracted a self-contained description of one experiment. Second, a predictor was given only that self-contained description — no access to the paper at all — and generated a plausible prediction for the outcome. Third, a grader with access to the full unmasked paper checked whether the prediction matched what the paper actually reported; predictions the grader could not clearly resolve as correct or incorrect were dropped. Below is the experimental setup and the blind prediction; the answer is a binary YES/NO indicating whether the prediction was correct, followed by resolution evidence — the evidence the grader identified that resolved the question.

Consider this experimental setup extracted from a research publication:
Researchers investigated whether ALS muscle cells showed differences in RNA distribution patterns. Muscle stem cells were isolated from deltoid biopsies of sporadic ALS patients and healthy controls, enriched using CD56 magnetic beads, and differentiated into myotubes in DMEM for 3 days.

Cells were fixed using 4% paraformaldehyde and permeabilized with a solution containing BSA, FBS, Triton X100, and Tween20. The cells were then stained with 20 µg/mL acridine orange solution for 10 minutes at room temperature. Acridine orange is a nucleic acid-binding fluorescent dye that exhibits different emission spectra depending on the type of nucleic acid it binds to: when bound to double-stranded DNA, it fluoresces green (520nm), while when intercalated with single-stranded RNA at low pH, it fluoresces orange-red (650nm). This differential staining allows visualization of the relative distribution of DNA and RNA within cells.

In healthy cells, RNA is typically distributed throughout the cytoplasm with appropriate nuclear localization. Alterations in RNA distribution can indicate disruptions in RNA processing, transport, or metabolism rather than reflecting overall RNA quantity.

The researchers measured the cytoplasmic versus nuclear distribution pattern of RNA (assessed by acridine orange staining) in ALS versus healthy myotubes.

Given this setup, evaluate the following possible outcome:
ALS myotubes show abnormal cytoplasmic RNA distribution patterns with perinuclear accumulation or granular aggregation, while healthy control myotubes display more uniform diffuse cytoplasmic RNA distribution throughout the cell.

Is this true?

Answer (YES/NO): NO